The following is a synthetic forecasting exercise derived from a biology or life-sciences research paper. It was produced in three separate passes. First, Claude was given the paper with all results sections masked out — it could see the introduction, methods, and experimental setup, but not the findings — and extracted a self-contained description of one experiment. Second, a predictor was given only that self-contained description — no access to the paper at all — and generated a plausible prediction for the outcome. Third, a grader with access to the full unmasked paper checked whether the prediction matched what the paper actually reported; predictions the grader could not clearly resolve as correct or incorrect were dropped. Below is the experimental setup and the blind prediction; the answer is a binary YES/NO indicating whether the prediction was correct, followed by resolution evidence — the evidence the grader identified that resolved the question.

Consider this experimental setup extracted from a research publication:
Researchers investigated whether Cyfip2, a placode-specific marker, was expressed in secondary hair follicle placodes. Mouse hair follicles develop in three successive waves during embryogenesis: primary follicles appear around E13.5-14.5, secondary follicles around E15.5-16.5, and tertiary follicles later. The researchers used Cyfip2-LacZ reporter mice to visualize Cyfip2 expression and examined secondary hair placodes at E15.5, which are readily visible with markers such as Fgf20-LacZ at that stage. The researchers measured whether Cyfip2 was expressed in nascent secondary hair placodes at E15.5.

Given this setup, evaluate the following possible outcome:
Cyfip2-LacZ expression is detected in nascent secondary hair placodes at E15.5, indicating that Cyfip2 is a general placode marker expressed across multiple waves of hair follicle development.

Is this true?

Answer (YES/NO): NO